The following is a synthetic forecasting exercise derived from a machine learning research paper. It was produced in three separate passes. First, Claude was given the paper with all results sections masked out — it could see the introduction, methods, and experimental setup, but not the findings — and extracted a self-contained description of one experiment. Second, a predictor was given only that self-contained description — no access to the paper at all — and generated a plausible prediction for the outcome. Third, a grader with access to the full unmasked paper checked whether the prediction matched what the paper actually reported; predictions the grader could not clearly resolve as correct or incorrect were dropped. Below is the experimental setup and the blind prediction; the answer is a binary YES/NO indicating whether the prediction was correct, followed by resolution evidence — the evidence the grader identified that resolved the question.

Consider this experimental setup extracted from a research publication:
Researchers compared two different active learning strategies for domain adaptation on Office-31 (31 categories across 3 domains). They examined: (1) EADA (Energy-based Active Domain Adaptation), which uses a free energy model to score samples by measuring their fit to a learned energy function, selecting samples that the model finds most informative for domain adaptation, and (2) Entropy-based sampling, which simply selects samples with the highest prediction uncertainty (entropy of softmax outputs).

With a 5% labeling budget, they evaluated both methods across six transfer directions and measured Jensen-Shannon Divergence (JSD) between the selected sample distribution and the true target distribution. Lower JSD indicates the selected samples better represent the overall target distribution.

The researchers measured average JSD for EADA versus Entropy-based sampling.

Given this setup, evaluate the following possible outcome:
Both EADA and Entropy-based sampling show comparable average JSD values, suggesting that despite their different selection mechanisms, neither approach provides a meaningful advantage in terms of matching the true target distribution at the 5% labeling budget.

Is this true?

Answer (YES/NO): YES